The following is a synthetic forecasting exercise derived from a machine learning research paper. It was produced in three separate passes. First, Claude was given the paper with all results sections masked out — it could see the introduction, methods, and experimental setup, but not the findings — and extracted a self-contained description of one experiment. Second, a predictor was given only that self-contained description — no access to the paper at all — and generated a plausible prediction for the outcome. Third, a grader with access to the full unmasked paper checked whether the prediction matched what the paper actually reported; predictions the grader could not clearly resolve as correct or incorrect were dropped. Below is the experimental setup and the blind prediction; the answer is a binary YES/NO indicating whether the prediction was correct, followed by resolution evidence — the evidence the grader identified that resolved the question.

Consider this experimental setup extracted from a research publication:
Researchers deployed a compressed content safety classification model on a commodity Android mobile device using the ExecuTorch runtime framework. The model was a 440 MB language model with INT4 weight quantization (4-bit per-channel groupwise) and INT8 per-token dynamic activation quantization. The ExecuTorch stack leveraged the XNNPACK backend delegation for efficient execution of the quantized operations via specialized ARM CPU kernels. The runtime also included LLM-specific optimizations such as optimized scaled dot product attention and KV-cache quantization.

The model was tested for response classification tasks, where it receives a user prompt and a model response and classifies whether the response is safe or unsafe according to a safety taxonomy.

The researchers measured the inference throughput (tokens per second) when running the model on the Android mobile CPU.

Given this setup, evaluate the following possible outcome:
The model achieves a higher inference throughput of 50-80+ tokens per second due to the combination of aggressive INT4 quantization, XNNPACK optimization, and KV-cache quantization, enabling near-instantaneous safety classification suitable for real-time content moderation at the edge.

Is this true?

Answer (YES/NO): NO